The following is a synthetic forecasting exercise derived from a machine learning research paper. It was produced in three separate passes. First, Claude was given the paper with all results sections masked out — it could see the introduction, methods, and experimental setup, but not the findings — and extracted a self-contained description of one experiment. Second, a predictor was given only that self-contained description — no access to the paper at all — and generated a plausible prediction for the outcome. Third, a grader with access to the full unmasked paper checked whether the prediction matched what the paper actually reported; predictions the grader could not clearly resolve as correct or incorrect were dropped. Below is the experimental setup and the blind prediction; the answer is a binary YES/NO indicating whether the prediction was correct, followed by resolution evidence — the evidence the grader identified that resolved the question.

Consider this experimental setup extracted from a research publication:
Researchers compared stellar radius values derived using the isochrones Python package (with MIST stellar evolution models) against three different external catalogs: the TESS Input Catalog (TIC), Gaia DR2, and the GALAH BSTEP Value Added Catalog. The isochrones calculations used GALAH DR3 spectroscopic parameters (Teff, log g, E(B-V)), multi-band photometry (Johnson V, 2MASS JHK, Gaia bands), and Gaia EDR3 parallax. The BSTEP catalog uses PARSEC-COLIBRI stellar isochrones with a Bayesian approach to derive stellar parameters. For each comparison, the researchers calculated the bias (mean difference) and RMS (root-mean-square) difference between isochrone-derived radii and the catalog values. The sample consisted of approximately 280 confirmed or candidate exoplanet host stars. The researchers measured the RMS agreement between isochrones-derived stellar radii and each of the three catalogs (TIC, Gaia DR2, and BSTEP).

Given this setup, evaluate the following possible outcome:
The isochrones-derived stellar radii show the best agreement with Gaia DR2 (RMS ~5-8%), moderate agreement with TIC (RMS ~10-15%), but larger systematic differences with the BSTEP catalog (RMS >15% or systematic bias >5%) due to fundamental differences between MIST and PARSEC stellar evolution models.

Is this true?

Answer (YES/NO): NO